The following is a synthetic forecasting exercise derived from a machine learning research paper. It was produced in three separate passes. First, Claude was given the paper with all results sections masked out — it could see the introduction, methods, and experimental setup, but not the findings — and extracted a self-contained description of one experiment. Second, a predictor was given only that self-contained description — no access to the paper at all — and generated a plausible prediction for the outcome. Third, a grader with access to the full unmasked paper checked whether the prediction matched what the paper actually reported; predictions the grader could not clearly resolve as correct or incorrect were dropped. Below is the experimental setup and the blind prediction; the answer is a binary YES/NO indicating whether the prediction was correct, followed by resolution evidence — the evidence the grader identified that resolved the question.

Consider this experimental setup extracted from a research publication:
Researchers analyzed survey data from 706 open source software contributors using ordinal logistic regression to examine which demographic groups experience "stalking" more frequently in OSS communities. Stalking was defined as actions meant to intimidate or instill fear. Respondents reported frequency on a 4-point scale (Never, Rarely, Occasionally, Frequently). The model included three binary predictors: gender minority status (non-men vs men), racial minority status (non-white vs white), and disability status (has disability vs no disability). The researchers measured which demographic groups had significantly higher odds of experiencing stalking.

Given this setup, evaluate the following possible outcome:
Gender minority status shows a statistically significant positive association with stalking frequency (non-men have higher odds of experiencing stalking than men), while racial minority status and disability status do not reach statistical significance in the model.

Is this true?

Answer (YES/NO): NO